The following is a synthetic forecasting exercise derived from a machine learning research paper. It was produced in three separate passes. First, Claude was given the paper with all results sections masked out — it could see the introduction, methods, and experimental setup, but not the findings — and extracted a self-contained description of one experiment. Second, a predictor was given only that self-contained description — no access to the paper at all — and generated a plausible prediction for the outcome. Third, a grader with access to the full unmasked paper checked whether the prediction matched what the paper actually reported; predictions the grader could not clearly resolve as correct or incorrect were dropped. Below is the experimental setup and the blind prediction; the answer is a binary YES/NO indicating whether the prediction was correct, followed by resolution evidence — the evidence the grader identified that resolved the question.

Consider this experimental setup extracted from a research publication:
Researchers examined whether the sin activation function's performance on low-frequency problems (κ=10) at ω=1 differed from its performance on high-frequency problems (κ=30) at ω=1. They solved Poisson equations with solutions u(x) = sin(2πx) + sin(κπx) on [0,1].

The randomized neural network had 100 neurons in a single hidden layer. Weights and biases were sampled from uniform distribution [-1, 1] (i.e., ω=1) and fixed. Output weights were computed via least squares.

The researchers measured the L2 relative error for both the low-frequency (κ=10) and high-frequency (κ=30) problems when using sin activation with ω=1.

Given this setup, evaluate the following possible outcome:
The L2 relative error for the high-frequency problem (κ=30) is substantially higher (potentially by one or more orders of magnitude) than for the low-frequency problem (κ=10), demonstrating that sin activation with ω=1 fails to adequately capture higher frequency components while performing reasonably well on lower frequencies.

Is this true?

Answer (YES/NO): NO